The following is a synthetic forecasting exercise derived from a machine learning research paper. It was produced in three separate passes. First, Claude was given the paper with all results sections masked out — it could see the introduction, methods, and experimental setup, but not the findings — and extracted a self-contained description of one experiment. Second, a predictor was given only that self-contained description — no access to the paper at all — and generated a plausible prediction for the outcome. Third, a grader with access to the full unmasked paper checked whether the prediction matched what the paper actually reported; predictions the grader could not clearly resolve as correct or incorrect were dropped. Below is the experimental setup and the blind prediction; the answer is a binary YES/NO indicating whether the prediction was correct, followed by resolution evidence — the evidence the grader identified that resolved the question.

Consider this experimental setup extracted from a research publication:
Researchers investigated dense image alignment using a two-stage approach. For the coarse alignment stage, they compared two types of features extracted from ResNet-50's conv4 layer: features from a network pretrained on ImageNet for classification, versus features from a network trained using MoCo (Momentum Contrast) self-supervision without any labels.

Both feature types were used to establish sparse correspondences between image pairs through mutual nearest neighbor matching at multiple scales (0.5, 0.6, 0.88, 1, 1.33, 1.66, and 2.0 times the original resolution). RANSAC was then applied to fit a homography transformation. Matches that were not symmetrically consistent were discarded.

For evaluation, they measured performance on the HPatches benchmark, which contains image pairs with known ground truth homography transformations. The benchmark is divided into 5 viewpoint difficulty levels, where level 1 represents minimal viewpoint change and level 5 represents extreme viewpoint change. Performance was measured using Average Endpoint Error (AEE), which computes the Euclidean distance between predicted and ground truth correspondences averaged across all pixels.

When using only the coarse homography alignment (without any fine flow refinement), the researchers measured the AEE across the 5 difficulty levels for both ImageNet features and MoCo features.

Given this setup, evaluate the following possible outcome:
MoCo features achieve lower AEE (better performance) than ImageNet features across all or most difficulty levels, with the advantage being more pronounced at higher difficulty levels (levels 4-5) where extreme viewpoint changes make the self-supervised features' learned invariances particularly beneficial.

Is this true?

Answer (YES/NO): NO